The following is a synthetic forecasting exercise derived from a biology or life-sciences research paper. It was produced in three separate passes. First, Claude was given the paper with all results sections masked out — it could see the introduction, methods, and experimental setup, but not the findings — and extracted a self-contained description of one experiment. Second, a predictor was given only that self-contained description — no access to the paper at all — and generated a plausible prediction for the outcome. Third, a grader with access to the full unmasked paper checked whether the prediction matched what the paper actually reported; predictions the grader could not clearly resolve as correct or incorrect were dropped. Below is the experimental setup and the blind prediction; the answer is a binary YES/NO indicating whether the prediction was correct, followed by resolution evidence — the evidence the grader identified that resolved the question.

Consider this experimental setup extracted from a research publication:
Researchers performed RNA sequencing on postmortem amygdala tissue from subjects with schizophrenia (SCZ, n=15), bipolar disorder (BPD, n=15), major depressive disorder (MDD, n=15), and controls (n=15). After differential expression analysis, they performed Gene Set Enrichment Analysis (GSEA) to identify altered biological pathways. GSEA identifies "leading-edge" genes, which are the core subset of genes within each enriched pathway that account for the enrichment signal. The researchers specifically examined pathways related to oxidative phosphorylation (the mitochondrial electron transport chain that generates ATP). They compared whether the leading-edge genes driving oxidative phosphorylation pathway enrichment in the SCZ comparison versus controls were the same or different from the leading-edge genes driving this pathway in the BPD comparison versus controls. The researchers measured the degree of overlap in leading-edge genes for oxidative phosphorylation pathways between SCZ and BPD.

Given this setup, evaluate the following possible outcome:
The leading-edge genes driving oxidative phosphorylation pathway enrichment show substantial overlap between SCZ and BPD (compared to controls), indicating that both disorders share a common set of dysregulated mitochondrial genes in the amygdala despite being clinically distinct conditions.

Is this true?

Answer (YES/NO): NO